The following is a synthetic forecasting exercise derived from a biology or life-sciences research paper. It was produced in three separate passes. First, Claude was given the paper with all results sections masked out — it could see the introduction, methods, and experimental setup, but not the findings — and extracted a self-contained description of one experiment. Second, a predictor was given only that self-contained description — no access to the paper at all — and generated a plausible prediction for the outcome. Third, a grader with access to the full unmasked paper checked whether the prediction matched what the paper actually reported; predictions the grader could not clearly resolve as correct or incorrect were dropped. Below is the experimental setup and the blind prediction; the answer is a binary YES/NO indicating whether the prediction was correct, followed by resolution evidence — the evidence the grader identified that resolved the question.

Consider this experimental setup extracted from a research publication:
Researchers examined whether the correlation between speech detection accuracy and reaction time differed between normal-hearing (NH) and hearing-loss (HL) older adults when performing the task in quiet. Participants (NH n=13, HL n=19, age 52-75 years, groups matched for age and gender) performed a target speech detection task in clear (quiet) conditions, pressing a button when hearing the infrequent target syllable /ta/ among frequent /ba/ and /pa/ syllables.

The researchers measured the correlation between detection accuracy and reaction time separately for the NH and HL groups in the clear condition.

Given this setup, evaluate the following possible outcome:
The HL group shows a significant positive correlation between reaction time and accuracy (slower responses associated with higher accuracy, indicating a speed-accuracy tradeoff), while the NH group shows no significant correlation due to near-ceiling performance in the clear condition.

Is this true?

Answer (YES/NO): NO